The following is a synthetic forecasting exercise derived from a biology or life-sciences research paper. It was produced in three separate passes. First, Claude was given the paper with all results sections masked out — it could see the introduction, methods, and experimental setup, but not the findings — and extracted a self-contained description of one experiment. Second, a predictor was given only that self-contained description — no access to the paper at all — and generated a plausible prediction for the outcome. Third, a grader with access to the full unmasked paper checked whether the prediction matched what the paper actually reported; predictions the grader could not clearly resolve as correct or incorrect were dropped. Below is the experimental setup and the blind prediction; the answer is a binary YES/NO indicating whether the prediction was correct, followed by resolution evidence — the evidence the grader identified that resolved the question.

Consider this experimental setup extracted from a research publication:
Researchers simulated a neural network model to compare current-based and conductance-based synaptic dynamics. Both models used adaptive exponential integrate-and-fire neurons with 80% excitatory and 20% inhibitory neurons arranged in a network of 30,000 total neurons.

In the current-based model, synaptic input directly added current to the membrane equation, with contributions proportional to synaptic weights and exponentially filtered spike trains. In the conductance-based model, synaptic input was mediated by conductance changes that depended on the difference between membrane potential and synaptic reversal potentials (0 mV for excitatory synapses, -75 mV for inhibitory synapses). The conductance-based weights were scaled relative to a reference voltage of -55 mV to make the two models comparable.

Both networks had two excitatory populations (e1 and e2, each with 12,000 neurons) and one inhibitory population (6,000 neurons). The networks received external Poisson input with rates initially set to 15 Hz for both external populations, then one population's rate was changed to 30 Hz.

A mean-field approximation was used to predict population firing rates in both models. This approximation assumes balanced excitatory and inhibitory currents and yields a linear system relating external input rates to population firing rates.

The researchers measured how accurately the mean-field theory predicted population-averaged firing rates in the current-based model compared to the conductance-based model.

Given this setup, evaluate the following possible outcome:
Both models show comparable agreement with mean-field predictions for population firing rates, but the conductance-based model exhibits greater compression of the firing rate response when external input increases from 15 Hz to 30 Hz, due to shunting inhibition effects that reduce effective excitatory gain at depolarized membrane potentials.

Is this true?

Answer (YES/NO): NO